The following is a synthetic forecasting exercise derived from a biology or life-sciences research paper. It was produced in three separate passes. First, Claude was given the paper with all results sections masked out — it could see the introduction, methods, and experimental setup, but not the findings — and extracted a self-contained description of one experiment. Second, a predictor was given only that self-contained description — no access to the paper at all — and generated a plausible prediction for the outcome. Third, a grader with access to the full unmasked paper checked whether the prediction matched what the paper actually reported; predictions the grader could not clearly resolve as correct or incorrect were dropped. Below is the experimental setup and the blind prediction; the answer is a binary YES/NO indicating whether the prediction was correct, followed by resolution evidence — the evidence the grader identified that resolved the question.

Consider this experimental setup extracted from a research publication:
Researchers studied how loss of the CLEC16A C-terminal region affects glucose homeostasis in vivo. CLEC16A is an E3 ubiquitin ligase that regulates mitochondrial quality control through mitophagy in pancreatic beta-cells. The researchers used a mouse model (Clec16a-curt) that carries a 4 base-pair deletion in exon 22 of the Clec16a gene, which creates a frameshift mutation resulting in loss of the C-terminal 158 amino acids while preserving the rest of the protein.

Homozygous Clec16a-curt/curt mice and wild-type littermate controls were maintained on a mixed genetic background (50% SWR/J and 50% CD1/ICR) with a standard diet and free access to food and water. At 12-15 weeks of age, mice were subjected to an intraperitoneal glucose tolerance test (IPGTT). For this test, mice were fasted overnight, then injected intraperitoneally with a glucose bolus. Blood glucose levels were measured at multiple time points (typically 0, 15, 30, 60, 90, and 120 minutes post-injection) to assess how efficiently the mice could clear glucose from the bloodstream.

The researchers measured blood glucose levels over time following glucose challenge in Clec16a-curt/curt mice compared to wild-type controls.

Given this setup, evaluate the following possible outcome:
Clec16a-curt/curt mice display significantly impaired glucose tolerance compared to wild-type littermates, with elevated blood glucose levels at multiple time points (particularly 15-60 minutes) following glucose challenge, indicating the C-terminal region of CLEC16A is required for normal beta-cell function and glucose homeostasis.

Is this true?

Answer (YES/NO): YES